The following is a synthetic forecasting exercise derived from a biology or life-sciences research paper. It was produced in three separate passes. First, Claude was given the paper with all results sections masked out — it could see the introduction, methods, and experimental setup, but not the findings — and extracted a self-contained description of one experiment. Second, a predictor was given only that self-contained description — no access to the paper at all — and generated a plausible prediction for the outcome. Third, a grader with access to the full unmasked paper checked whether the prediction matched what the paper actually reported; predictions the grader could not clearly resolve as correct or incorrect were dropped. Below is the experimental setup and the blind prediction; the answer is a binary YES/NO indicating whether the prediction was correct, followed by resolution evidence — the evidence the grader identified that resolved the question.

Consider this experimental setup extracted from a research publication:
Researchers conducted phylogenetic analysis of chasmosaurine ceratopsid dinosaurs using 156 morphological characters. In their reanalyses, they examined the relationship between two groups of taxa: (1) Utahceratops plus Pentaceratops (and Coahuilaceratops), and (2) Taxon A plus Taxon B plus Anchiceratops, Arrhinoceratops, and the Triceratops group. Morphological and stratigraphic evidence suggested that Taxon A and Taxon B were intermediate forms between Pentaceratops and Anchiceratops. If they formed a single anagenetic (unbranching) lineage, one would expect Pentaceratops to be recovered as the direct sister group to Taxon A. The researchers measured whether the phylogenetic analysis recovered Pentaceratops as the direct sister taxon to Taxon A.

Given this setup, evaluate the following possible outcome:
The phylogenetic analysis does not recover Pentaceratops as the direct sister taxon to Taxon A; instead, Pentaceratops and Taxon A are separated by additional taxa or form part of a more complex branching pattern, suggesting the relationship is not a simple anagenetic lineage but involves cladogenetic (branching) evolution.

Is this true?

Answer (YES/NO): YES